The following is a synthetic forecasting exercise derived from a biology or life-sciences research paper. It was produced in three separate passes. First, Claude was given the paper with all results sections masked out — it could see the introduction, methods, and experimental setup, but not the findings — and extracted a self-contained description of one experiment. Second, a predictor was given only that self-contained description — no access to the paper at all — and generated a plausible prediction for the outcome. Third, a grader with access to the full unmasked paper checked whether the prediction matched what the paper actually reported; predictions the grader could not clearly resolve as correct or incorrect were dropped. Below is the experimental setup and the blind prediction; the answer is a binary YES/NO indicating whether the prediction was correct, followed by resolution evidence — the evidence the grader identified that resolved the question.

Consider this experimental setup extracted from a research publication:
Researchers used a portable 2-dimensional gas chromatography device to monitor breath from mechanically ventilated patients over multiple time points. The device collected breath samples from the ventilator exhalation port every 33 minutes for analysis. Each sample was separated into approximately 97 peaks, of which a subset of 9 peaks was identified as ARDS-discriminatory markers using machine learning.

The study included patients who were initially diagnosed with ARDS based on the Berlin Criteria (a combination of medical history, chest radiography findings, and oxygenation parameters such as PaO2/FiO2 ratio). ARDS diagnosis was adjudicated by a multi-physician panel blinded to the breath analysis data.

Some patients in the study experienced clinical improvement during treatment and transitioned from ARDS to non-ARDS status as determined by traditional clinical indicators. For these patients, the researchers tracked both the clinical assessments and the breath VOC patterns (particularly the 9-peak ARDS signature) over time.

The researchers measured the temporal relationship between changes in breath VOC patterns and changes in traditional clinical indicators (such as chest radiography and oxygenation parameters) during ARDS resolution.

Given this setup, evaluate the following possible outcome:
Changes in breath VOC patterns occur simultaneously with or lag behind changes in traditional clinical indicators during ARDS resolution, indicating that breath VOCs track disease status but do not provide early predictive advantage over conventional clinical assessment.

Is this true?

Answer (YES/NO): NO